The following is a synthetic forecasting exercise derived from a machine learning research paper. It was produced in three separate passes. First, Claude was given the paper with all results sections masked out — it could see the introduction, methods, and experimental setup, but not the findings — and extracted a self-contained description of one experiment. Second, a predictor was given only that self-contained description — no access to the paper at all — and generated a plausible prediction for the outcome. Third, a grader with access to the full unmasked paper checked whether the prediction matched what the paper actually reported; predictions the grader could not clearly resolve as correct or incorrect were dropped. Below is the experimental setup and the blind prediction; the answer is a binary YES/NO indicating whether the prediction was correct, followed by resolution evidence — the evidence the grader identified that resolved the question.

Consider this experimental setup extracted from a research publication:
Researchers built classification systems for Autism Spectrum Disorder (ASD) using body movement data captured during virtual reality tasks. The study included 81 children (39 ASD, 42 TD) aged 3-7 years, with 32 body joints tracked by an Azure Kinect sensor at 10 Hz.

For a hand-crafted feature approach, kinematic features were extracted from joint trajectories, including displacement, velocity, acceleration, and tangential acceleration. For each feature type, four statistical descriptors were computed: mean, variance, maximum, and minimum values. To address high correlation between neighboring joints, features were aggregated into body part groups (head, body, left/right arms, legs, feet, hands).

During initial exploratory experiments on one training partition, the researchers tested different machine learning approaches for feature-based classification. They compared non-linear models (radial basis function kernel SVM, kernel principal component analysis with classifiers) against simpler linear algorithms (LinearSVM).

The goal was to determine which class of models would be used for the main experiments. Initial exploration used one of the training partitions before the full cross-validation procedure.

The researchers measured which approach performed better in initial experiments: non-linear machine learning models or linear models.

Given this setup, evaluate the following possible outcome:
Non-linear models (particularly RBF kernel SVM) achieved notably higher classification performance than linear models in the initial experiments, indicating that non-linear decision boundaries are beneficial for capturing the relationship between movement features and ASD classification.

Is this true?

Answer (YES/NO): NO